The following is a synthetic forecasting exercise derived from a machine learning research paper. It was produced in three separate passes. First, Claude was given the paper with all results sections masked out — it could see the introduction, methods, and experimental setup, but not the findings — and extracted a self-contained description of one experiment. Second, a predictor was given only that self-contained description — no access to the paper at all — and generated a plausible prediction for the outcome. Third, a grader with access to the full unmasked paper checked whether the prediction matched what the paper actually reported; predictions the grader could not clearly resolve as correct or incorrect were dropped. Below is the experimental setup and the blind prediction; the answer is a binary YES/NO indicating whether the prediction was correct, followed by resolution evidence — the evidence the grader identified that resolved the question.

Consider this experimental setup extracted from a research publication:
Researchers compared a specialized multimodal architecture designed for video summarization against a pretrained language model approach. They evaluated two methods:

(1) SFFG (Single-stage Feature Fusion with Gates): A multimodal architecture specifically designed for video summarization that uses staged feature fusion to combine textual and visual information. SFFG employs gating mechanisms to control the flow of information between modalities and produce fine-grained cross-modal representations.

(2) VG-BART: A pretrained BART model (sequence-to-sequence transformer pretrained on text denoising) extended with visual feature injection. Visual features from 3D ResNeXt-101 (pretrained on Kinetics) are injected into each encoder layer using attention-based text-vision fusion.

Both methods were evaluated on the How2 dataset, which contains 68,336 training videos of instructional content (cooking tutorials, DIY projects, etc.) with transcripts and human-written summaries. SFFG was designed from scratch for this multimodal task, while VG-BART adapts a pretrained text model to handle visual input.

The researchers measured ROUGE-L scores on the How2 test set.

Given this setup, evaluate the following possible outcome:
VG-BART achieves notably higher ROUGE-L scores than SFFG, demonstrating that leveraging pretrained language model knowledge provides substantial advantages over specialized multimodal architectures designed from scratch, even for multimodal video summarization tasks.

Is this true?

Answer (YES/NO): YES